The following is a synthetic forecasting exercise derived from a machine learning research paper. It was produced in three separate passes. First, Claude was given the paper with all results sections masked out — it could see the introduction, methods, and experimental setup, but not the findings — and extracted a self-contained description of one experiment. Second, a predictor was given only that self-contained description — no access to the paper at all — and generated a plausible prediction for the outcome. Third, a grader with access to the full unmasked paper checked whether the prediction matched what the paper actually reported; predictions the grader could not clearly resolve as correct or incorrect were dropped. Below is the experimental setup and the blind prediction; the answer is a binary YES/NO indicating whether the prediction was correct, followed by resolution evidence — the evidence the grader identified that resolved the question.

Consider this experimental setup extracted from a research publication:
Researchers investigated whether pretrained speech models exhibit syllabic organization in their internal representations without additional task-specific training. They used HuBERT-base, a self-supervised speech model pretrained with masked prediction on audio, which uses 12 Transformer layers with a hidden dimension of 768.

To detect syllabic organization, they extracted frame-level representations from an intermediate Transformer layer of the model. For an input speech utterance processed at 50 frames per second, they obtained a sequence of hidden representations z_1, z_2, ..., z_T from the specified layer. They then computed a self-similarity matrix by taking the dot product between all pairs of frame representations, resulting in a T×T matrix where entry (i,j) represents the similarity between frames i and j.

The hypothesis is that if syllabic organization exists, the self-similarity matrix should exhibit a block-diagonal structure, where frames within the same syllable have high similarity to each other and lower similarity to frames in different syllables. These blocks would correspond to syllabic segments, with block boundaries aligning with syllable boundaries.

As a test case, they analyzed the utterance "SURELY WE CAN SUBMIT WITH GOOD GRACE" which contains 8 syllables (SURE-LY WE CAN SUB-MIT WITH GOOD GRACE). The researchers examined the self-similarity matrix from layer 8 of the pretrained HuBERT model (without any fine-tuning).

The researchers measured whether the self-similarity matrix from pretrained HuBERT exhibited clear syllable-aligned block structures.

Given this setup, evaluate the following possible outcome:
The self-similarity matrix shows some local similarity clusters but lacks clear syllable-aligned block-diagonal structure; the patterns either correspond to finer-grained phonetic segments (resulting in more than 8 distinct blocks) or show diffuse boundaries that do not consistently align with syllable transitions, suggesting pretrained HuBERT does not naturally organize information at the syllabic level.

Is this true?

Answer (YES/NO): YES